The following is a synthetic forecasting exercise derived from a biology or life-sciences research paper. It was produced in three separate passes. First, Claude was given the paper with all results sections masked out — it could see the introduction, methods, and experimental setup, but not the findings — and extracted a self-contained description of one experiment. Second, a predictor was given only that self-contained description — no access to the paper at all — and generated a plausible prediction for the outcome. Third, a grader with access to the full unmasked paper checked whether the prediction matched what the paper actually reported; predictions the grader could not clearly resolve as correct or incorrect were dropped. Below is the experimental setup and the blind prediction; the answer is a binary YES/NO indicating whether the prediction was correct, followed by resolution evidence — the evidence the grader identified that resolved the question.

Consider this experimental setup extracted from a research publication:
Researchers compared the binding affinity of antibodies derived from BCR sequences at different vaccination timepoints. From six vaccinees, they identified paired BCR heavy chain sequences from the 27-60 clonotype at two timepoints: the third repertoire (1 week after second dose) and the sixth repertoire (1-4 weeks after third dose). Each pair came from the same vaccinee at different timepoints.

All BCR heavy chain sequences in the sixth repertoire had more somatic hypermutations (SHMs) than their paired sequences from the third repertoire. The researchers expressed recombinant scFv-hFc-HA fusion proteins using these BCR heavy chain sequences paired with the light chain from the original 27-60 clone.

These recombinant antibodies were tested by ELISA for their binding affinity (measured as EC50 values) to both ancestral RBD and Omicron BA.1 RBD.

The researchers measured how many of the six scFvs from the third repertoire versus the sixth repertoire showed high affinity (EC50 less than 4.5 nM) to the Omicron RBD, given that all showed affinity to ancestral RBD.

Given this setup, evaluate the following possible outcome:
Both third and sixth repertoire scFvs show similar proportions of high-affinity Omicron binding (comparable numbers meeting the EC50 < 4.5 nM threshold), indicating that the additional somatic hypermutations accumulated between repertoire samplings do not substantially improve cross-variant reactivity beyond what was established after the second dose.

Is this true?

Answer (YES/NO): NO